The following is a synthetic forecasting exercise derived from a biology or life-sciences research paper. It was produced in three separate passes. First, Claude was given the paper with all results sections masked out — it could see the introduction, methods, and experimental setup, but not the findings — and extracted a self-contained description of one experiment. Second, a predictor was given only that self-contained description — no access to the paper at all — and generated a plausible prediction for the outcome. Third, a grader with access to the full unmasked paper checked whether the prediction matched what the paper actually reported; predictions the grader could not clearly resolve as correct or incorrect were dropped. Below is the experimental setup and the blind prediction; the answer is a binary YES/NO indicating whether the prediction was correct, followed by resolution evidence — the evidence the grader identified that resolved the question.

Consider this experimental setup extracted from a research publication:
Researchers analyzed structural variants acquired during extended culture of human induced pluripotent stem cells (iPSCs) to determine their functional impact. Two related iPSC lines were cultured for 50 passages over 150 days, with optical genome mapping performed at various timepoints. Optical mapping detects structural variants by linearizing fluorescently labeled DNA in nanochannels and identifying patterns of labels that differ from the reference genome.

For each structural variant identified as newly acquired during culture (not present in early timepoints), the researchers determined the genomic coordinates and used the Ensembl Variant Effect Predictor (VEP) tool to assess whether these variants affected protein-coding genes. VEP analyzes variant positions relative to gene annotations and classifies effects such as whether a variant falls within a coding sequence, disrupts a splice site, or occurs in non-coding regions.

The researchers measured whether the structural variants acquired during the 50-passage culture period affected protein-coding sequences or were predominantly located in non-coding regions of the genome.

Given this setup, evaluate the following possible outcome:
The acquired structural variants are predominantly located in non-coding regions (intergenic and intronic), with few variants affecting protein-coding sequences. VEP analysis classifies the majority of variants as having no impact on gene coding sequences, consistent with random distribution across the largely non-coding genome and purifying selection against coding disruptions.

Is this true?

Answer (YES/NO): NO